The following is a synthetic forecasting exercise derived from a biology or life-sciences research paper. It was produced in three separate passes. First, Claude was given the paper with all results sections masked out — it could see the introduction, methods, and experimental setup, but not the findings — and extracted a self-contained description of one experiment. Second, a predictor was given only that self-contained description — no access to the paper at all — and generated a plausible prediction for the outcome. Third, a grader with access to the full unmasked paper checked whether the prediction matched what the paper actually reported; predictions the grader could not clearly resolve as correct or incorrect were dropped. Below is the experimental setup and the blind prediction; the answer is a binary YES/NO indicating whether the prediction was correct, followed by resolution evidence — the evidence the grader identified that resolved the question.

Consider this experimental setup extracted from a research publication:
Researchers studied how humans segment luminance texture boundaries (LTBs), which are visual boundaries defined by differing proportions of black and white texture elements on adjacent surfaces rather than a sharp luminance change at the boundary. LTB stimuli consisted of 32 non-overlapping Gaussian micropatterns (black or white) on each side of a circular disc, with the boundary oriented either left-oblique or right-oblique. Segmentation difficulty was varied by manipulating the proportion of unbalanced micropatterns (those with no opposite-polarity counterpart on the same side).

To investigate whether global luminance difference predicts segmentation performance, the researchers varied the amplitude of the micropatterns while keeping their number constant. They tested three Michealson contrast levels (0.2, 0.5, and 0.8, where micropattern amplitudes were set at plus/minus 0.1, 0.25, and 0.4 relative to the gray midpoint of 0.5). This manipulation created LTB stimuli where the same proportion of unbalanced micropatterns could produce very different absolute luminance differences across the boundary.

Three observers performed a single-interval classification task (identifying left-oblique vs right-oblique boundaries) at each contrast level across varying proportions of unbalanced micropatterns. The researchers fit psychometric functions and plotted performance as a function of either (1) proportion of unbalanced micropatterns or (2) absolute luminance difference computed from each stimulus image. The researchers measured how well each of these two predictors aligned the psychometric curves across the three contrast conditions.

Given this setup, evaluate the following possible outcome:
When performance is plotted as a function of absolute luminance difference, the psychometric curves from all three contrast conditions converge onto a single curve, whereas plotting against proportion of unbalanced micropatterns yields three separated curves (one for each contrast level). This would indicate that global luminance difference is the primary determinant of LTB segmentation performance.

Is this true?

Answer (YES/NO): NO